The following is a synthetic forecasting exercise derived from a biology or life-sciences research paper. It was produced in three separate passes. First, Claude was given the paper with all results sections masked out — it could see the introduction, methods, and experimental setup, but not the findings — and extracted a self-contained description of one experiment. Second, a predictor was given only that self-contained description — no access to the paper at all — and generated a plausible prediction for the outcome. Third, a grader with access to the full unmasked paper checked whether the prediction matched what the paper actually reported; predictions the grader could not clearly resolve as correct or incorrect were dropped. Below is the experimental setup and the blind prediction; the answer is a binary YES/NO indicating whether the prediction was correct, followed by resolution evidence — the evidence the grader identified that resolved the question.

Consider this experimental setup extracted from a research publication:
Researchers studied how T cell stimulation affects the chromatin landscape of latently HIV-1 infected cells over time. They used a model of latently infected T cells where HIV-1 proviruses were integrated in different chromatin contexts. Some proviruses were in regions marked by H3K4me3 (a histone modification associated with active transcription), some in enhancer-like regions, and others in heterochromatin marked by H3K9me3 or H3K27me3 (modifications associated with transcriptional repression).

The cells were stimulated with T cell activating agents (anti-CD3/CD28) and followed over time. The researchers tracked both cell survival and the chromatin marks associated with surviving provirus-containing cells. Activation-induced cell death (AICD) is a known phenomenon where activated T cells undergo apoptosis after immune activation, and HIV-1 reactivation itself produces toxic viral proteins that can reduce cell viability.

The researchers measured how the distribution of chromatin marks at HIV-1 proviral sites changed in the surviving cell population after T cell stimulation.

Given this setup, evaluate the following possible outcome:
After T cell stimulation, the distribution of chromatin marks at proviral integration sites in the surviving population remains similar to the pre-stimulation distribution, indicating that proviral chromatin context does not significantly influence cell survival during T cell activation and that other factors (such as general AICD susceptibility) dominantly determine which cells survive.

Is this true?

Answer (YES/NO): NO